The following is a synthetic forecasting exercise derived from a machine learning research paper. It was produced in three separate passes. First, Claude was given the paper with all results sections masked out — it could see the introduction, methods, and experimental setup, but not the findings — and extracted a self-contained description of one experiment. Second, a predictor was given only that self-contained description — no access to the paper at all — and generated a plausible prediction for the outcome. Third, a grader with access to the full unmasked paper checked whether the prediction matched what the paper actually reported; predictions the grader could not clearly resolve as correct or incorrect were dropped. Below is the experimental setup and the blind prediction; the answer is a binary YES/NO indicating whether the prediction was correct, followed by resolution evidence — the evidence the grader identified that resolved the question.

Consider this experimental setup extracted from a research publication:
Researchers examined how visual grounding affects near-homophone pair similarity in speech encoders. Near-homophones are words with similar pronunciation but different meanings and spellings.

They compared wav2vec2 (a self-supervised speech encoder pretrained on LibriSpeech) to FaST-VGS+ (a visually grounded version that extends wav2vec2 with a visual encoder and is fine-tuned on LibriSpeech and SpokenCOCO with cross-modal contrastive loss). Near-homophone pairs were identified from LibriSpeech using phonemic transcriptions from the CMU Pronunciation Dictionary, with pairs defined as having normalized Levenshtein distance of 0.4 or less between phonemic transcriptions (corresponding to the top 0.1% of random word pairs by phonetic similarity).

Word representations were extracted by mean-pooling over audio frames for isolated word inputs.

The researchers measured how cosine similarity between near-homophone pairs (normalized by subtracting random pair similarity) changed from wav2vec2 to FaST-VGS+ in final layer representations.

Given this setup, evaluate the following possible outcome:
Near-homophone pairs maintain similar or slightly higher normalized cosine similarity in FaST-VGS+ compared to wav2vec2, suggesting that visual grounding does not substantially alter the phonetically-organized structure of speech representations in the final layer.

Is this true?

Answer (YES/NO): YES